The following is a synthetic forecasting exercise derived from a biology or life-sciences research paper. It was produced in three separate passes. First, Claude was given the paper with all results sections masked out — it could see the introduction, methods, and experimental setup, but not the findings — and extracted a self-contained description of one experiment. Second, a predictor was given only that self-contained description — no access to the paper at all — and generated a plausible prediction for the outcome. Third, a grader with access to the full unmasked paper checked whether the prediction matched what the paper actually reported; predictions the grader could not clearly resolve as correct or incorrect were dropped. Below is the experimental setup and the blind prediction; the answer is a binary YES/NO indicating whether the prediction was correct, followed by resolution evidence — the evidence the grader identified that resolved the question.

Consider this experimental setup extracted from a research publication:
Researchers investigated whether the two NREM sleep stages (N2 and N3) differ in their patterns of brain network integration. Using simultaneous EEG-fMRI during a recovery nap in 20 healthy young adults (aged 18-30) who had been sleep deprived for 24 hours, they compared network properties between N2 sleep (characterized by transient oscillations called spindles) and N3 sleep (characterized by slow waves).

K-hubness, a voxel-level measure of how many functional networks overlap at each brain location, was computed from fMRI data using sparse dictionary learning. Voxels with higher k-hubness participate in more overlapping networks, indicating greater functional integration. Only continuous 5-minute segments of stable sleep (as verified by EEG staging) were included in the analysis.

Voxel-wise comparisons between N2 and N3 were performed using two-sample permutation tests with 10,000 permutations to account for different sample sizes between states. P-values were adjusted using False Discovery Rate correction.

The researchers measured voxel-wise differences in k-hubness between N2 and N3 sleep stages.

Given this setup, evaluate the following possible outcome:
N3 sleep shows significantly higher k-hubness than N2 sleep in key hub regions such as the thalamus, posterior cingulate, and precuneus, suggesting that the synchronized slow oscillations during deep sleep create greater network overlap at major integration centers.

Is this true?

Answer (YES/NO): NO